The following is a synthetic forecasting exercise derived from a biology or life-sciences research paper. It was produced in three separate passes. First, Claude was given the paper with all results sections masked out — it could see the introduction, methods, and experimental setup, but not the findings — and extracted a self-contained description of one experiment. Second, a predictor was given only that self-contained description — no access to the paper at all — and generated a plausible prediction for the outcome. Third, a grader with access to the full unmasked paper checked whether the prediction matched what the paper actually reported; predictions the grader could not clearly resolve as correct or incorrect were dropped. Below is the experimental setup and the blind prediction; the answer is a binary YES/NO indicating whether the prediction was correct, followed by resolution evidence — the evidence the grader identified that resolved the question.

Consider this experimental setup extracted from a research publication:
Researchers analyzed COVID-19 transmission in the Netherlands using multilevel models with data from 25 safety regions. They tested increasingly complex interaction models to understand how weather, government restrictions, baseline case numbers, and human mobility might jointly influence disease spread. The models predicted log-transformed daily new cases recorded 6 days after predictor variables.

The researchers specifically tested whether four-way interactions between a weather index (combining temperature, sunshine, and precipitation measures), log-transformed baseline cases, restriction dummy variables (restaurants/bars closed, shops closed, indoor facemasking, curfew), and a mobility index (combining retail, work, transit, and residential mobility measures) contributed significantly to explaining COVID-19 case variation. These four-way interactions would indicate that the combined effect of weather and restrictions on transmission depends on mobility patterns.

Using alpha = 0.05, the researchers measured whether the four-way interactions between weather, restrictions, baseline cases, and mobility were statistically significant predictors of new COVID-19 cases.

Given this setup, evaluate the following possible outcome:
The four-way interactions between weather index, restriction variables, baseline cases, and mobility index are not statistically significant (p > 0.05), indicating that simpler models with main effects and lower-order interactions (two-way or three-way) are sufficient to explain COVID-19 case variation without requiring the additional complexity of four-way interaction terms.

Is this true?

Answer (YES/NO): YES